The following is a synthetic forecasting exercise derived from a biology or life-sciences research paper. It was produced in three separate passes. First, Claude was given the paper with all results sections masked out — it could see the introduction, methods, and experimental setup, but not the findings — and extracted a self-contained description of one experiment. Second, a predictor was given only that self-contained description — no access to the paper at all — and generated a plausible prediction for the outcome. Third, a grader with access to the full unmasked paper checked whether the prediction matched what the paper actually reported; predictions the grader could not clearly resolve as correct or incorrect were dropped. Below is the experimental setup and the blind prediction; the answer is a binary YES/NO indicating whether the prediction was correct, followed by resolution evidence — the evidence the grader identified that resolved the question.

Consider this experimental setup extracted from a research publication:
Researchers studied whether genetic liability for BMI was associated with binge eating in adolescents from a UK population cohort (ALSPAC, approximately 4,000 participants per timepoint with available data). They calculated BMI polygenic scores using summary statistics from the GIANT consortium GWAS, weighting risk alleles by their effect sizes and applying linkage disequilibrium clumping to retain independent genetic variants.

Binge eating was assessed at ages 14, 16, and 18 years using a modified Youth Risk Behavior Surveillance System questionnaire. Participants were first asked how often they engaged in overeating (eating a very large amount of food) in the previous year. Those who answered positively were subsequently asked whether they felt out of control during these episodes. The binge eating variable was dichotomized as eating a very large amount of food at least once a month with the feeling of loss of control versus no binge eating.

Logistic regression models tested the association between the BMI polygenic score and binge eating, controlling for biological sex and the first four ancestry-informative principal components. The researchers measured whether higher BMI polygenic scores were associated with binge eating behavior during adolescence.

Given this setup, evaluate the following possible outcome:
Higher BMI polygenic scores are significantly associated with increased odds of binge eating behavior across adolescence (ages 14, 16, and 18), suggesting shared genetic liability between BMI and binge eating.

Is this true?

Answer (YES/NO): YES